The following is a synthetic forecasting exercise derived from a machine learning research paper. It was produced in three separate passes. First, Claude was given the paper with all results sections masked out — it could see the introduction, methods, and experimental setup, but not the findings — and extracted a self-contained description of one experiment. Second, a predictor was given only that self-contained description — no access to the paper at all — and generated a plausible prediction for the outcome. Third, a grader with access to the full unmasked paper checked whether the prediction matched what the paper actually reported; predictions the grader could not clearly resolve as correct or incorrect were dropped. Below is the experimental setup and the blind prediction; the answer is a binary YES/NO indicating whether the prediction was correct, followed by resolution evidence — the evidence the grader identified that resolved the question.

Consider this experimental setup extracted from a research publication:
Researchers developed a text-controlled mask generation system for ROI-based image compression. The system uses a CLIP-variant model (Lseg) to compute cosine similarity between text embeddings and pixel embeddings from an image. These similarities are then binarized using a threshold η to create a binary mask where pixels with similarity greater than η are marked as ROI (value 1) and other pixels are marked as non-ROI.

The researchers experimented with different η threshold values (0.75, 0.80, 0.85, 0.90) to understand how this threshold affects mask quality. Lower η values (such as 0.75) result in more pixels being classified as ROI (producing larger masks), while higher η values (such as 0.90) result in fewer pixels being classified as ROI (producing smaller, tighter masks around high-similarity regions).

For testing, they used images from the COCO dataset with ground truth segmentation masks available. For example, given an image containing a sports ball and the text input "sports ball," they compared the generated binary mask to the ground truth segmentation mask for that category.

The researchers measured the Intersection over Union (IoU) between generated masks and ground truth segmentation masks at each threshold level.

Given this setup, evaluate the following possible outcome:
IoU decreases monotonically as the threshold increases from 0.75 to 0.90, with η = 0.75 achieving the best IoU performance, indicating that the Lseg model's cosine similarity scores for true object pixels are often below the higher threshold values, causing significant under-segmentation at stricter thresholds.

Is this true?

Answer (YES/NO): NO